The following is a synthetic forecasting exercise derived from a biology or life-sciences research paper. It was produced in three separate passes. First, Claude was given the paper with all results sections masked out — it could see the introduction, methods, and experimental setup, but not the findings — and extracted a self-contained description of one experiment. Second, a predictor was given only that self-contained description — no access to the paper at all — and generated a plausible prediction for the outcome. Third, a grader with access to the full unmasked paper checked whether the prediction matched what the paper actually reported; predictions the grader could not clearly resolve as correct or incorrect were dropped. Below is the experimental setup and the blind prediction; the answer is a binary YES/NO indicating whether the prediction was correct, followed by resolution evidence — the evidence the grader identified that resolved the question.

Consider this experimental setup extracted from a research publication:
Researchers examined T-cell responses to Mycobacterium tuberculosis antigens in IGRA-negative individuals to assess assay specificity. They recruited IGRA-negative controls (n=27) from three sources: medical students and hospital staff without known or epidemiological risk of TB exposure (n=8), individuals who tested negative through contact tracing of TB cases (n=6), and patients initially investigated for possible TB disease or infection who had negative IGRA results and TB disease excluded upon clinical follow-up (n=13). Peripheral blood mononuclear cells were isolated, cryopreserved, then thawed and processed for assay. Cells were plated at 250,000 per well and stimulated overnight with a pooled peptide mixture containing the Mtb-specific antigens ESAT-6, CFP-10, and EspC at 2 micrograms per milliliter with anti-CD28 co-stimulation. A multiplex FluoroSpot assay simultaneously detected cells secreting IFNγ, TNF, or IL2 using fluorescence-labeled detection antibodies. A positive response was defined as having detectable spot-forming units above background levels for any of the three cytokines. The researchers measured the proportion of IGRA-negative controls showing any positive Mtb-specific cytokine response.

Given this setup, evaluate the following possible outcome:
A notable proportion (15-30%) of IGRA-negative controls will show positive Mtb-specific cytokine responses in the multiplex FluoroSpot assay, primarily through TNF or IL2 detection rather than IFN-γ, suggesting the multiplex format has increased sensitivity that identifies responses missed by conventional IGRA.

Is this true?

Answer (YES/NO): NO